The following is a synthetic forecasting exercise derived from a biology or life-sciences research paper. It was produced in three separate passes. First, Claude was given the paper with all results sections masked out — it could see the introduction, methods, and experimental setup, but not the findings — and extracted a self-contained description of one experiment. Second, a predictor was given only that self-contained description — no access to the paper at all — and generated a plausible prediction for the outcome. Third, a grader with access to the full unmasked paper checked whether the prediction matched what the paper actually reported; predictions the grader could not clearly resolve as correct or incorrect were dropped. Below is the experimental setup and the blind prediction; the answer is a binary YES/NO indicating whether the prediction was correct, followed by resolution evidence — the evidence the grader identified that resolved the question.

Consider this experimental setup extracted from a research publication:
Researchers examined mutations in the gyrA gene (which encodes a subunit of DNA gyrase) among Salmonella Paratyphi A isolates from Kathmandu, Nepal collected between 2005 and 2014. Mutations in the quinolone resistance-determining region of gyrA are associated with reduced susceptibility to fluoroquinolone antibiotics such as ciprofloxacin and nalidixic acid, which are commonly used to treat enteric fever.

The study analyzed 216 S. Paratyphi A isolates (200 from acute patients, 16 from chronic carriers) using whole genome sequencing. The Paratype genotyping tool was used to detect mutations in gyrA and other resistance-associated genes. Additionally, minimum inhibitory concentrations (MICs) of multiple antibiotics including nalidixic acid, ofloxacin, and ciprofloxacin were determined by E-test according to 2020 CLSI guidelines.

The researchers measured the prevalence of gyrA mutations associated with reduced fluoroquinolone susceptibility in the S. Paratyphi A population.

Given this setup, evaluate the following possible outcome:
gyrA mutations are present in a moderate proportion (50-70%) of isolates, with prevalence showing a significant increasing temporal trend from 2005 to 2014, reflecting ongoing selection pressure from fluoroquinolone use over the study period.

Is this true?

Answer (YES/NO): NO